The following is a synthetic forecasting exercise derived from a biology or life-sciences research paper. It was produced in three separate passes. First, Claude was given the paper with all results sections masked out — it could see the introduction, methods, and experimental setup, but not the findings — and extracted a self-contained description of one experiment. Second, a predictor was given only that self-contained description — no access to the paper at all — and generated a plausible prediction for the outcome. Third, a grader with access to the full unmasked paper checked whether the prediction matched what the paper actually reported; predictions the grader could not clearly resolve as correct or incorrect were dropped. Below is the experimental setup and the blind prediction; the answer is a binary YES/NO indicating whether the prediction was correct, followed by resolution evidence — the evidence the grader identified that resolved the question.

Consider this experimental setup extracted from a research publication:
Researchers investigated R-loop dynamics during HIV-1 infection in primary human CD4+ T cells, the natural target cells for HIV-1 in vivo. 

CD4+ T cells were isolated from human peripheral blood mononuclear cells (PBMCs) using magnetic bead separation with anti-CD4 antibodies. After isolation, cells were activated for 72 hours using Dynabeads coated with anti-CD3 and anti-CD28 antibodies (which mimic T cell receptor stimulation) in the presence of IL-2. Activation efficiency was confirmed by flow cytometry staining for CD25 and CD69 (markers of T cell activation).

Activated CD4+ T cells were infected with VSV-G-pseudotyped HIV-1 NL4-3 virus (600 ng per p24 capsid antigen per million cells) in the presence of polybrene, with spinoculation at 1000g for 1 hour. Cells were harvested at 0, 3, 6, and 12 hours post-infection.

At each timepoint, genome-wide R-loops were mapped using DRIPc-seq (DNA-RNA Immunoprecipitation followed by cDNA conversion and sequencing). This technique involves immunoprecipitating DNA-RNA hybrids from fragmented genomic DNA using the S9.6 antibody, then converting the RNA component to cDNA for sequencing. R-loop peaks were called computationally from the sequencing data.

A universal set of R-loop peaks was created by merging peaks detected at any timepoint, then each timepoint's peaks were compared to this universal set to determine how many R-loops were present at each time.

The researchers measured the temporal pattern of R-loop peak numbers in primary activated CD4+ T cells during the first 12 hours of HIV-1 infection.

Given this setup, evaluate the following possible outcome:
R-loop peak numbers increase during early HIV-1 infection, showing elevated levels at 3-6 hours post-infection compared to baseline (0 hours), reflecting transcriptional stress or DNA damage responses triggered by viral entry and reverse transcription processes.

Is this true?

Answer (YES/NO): NO